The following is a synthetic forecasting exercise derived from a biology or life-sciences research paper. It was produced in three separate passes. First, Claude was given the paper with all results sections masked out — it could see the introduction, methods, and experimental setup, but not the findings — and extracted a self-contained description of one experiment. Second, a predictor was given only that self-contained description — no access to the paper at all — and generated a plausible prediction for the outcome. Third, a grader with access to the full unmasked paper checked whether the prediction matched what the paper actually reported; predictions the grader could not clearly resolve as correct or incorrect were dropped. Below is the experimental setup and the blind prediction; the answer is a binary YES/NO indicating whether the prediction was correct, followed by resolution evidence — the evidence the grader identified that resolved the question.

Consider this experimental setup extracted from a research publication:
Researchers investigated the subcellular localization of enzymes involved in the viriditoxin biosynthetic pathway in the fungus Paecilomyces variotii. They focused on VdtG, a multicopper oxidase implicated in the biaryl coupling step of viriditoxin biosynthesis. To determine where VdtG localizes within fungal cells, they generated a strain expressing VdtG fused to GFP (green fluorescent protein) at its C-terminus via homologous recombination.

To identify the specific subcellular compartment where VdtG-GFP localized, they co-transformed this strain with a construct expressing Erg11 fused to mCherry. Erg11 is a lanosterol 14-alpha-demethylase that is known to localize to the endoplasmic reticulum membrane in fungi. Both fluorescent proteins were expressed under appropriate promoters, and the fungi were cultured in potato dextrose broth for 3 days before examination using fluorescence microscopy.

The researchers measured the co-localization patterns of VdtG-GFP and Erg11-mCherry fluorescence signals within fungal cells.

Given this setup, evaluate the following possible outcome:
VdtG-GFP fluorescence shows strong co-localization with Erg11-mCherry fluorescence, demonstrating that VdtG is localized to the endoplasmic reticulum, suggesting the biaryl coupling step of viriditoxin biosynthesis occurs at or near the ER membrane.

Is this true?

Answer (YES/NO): NO